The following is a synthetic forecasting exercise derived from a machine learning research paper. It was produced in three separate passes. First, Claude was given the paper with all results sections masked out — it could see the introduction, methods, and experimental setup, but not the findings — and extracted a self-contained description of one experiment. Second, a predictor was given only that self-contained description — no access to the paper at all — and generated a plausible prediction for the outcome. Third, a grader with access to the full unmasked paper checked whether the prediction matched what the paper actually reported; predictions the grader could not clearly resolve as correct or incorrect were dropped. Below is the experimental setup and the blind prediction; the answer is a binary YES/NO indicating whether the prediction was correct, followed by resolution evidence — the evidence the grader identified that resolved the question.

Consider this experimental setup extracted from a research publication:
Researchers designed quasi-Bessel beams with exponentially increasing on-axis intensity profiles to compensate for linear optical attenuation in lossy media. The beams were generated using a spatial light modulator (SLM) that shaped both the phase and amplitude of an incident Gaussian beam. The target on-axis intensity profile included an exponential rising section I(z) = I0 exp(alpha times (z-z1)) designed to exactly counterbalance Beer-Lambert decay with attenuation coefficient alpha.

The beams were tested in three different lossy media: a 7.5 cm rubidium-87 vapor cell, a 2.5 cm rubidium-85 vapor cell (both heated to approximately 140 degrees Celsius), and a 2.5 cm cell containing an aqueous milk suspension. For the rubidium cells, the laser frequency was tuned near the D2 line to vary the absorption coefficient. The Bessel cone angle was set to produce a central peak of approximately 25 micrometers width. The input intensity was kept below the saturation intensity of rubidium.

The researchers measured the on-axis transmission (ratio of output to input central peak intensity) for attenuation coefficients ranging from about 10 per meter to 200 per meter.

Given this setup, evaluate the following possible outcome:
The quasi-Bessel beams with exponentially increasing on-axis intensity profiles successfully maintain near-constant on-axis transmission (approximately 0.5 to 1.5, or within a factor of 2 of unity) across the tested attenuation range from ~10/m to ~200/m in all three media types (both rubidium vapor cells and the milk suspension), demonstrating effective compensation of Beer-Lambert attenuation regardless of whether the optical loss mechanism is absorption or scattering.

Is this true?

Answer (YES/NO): YES